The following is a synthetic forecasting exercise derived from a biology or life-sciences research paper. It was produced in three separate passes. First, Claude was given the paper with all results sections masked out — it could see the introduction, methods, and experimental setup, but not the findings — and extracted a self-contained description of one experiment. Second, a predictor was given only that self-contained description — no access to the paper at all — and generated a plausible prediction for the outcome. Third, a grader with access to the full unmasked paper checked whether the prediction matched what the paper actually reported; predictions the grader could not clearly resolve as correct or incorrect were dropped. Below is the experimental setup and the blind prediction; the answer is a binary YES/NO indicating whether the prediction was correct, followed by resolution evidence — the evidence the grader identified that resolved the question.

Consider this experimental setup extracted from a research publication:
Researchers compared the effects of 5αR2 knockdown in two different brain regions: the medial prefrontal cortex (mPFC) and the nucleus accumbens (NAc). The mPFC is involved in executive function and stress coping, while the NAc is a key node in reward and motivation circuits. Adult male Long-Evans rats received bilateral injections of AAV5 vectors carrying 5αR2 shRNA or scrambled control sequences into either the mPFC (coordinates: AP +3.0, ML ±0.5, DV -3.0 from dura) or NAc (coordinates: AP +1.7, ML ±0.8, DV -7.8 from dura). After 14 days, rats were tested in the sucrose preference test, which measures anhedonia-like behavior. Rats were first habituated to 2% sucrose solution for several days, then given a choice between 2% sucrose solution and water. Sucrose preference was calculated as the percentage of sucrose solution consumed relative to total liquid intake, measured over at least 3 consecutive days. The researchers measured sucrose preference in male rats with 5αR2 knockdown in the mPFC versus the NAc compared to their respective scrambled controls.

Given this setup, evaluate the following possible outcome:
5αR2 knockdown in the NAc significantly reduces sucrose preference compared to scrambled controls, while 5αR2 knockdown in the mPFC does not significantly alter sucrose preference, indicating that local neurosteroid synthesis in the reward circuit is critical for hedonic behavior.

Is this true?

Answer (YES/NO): NO